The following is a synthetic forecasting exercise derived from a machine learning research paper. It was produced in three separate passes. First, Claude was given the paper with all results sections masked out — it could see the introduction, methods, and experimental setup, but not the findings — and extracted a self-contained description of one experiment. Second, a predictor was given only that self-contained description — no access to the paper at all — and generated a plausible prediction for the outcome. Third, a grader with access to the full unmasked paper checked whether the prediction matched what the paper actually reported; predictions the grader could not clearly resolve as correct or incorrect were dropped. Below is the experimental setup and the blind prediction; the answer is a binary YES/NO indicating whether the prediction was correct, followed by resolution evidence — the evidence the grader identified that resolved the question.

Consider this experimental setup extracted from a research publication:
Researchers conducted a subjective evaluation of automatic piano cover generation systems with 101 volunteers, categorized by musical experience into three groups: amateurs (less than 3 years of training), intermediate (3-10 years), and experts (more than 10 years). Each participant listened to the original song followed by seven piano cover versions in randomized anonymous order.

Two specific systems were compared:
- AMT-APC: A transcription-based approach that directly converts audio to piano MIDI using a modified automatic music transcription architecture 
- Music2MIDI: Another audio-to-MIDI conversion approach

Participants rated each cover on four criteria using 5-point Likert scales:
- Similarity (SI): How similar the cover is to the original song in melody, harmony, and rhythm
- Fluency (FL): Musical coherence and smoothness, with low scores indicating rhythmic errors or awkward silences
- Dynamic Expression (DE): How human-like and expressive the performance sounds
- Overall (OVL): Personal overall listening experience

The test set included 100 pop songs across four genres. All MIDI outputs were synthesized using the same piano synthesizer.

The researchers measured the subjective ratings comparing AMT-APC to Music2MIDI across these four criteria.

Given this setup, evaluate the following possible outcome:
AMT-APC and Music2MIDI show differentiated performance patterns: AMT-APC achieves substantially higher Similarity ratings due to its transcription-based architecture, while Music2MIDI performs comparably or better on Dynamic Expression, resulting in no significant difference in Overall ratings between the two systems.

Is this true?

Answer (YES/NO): NO